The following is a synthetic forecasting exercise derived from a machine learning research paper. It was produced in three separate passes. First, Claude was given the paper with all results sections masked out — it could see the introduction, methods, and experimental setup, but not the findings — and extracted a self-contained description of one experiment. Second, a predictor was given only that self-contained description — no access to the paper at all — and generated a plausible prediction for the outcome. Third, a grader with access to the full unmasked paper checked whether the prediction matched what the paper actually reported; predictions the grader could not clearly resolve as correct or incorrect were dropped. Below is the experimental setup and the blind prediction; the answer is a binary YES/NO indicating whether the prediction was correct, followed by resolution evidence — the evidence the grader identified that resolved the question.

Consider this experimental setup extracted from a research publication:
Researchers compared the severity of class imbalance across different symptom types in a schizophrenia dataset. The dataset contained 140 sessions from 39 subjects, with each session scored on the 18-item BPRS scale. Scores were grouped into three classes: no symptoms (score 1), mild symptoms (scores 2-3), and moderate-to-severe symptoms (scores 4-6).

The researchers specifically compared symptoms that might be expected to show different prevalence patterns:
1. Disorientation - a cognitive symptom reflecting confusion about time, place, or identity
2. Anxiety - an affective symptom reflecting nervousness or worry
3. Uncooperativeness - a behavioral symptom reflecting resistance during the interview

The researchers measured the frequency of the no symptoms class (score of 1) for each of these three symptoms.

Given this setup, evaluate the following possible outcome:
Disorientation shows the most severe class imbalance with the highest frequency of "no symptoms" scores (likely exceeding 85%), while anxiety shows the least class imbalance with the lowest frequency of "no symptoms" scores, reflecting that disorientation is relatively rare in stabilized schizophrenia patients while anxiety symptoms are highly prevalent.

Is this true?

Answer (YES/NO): NO